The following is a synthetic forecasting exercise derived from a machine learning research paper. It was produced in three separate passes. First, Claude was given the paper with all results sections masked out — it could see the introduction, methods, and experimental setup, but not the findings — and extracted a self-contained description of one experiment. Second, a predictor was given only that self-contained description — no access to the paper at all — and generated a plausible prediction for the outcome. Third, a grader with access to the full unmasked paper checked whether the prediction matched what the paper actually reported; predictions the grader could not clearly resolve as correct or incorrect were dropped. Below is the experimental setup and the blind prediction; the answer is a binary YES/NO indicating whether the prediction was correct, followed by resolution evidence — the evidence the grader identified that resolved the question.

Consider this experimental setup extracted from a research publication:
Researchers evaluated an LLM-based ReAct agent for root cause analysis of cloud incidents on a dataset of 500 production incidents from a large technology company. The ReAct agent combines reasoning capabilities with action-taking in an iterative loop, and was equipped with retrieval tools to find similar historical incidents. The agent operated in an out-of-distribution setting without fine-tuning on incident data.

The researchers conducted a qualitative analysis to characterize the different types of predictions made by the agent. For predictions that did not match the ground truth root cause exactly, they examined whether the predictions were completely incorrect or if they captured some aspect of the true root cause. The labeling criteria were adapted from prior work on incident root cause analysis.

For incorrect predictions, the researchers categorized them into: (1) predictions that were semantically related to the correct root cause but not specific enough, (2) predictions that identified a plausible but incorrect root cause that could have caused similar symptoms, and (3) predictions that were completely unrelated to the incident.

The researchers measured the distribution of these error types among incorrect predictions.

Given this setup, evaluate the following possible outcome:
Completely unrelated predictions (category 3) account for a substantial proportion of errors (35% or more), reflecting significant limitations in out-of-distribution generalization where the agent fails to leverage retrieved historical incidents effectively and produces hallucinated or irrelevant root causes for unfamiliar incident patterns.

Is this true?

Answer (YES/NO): NO